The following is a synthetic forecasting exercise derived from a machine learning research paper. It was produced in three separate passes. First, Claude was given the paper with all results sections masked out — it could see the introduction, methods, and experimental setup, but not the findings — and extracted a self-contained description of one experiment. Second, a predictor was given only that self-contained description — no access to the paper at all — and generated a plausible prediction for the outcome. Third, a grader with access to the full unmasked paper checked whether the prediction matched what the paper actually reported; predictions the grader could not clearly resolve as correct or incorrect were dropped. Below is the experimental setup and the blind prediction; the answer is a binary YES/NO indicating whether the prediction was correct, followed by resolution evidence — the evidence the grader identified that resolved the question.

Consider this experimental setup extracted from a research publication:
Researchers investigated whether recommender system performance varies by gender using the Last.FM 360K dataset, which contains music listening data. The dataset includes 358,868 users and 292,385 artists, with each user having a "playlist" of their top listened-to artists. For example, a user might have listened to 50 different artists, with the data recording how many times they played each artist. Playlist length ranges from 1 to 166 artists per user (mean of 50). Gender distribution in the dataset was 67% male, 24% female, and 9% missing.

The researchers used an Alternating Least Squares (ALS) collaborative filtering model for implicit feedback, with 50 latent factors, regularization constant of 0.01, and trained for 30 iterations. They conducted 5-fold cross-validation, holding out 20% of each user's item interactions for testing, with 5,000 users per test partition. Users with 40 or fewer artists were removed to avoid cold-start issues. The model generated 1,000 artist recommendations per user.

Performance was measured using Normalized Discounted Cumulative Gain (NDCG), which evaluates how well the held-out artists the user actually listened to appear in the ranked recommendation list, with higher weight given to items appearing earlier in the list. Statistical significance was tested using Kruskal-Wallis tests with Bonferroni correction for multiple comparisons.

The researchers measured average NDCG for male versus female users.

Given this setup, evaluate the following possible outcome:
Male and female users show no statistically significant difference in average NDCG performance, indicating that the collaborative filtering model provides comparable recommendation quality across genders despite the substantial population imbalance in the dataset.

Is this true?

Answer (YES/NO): NO